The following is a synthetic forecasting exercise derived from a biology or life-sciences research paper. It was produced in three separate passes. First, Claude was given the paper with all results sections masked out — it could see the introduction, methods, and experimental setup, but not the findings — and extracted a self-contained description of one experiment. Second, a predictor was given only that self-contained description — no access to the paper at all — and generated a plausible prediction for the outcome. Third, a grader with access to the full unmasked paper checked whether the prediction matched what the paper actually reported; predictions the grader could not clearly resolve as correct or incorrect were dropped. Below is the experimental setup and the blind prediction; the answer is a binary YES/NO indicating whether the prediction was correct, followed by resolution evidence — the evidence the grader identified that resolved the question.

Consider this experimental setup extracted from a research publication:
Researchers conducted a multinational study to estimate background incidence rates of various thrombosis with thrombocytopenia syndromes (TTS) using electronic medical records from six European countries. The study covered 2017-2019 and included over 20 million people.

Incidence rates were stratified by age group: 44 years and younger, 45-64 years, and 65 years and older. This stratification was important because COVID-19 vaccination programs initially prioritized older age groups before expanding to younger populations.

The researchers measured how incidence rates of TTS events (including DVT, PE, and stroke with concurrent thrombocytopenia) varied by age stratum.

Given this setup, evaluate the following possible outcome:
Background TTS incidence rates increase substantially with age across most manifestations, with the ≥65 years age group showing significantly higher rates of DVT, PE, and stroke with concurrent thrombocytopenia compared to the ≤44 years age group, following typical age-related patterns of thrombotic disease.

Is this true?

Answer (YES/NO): YES